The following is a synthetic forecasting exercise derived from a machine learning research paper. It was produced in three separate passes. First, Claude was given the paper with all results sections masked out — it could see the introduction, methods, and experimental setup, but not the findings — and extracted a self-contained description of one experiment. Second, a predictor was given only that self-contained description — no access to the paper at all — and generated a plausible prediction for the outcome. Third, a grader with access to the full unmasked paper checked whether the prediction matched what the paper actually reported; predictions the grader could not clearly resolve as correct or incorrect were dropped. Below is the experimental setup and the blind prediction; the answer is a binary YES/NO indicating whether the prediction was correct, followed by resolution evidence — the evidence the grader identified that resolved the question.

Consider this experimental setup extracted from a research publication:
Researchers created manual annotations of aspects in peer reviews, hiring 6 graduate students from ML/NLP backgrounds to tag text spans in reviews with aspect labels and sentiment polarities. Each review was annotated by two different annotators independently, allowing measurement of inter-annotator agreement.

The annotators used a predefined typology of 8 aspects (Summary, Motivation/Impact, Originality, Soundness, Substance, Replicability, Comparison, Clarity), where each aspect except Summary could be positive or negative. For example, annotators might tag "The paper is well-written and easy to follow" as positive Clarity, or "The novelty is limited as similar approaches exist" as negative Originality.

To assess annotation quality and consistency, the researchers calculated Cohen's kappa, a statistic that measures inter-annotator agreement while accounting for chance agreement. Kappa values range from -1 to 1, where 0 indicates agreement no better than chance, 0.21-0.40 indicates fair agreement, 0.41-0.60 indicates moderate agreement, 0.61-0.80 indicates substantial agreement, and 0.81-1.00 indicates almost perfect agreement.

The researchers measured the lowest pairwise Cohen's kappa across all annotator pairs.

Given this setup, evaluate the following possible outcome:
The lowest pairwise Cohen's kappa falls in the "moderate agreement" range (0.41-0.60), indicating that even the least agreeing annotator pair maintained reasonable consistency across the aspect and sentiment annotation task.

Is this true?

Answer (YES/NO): NO